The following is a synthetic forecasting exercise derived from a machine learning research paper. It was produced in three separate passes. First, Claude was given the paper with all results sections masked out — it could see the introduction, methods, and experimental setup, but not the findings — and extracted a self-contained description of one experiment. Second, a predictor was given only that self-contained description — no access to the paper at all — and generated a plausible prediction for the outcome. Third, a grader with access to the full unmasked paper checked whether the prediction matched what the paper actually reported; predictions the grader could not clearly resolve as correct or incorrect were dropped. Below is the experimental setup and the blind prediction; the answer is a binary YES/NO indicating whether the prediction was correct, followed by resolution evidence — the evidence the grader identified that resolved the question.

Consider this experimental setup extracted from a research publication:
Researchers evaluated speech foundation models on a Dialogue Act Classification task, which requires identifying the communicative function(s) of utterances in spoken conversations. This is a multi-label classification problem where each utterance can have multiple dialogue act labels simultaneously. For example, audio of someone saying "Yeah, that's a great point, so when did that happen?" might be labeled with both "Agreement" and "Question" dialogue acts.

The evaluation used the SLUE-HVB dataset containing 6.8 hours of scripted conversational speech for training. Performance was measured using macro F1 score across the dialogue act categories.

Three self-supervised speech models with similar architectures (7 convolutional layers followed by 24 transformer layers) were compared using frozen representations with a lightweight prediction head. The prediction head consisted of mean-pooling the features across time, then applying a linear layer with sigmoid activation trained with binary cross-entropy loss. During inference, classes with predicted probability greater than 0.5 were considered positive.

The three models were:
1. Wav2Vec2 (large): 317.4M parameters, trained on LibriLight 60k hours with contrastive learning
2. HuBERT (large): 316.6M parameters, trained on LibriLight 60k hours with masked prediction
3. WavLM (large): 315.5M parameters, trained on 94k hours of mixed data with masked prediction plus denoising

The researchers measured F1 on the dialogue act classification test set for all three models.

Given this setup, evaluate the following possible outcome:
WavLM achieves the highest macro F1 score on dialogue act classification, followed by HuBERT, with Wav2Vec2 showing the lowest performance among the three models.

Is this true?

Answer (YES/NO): NO